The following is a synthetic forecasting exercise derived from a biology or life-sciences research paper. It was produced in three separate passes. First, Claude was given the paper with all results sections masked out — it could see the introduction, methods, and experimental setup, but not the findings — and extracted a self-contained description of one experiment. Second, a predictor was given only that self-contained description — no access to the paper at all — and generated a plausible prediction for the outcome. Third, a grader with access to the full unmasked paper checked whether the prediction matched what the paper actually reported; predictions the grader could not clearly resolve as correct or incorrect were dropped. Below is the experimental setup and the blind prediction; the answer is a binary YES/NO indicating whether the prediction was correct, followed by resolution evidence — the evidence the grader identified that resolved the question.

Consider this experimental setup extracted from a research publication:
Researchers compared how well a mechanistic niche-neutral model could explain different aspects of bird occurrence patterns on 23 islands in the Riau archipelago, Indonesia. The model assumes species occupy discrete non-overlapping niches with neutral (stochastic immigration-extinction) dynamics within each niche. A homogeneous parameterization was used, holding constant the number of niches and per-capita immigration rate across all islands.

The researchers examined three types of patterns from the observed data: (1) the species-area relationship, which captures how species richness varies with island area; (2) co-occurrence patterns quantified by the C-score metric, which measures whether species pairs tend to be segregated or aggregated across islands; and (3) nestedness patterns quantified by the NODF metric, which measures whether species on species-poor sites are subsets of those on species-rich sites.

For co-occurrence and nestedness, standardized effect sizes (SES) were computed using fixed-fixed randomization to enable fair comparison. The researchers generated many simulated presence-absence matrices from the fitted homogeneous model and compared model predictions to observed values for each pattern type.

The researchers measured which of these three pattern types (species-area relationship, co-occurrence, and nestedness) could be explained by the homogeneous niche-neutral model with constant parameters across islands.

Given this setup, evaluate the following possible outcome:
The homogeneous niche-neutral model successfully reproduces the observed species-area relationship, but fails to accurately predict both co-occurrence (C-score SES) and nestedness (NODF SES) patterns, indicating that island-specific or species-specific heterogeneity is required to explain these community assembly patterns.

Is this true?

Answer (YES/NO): NO